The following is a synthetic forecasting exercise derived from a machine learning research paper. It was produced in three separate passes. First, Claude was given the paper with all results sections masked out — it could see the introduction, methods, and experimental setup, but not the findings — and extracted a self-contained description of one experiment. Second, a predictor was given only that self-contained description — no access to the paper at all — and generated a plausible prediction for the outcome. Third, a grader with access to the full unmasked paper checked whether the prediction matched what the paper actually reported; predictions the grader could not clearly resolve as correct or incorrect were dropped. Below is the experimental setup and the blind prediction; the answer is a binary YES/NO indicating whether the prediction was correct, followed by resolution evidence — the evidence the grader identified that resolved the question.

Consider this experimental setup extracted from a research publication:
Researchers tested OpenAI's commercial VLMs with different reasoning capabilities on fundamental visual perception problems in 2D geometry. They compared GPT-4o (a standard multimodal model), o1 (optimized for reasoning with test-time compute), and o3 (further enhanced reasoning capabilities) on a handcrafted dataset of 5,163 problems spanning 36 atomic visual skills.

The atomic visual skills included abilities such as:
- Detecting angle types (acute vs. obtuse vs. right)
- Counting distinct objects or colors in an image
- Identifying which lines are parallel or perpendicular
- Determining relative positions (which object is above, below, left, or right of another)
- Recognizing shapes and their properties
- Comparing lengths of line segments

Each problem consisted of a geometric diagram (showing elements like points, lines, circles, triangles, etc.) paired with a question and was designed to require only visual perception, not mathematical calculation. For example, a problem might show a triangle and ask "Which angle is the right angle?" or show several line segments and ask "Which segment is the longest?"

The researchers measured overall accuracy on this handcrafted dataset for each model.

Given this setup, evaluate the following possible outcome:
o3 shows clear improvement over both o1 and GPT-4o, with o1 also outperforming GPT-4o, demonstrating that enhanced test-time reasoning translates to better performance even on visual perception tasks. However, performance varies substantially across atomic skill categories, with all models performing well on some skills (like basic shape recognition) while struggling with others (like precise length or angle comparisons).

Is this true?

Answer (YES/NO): YES